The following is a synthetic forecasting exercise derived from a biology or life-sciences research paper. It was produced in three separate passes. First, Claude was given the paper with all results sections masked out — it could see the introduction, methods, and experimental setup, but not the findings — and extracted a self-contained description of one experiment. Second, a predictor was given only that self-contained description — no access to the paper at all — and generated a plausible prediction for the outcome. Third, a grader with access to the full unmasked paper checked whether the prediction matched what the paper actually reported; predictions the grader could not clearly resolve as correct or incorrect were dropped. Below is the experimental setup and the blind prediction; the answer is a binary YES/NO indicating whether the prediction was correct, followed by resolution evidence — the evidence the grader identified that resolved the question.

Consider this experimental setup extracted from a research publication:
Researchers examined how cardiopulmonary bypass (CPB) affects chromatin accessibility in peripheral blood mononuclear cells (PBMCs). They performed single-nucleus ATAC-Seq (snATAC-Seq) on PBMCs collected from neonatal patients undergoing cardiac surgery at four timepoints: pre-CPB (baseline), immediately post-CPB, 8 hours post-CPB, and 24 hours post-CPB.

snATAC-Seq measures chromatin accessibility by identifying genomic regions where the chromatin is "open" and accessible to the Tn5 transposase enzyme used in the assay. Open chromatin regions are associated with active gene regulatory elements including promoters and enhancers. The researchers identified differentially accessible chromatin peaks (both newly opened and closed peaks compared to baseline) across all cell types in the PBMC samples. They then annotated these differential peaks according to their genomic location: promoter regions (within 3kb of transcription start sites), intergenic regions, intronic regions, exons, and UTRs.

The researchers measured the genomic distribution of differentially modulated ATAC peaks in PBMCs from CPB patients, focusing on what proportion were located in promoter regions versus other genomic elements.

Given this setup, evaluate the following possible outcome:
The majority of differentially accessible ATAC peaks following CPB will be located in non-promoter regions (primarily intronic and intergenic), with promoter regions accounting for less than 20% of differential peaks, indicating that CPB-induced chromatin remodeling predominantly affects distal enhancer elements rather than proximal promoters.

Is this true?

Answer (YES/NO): NO